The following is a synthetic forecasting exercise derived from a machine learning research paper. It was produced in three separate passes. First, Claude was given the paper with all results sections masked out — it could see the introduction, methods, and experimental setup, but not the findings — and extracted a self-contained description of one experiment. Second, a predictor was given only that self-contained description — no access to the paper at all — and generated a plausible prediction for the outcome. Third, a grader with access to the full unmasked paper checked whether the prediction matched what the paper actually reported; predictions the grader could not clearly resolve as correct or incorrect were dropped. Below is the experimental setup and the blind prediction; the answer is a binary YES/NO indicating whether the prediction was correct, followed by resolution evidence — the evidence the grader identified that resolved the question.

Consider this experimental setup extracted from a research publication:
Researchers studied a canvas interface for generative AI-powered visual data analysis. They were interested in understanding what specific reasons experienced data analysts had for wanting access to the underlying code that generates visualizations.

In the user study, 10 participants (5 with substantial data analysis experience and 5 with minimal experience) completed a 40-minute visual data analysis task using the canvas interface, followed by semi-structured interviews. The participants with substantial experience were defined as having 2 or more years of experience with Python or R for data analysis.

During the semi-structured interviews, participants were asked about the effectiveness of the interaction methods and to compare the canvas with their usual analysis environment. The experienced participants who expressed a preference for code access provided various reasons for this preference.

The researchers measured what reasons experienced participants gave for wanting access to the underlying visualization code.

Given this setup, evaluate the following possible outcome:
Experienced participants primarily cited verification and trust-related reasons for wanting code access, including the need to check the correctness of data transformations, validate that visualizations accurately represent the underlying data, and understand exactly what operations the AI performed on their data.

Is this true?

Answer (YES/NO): NO